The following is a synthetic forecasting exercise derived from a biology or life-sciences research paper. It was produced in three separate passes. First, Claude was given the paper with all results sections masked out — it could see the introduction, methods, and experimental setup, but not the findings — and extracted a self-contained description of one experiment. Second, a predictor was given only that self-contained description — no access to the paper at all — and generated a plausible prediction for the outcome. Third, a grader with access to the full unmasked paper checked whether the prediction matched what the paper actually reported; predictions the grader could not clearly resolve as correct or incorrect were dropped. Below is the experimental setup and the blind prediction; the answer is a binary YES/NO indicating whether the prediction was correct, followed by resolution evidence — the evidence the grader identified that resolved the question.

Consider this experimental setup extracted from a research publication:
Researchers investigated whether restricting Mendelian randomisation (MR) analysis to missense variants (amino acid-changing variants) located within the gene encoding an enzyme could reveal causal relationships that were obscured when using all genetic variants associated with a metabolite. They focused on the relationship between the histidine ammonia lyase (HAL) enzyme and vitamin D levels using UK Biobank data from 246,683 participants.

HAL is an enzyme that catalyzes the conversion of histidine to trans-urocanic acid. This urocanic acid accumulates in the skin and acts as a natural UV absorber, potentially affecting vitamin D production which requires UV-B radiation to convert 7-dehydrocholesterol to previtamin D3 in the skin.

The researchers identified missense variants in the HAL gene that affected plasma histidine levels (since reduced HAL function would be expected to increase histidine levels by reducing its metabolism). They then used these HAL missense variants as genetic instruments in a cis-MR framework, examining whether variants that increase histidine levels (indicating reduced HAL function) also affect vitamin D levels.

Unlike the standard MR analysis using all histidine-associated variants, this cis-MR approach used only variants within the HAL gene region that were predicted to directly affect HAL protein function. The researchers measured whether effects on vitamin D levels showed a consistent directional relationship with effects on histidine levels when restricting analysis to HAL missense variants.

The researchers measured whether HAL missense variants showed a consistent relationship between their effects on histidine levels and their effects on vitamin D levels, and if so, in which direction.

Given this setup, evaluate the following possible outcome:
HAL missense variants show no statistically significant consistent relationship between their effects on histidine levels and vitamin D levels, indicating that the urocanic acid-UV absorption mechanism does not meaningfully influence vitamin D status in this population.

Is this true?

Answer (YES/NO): NO